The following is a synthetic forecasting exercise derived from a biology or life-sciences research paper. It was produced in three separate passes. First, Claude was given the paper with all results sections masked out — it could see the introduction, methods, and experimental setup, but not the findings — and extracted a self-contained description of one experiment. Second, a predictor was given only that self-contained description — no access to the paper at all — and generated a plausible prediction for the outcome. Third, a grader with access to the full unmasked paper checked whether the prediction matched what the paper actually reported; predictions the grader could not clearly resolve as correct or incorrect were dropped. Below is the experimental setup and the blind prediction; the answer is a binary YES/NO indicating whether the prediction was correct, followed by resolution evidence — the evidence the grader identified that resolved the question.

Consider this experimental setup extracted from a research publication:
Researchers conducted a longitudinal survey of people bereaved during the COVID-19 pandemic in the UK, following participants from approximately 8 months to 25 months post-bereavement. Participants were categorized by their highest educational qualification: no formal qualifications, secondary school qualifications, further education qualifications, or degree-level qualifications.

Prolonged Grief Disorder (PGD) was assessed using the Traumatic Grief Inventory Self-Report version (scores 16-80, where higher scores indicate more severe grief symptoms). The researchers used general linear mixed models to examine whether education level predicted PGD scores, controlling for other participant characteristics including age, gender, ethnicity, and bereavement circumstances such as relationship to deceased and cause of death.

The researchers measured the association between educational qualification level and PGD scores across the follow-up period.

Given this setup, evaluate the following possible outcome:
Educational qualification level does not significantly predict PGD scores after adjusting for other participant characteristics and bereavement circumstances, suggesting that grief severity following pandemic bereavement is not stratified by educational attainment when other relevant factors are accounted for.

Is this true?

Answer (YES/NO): NO